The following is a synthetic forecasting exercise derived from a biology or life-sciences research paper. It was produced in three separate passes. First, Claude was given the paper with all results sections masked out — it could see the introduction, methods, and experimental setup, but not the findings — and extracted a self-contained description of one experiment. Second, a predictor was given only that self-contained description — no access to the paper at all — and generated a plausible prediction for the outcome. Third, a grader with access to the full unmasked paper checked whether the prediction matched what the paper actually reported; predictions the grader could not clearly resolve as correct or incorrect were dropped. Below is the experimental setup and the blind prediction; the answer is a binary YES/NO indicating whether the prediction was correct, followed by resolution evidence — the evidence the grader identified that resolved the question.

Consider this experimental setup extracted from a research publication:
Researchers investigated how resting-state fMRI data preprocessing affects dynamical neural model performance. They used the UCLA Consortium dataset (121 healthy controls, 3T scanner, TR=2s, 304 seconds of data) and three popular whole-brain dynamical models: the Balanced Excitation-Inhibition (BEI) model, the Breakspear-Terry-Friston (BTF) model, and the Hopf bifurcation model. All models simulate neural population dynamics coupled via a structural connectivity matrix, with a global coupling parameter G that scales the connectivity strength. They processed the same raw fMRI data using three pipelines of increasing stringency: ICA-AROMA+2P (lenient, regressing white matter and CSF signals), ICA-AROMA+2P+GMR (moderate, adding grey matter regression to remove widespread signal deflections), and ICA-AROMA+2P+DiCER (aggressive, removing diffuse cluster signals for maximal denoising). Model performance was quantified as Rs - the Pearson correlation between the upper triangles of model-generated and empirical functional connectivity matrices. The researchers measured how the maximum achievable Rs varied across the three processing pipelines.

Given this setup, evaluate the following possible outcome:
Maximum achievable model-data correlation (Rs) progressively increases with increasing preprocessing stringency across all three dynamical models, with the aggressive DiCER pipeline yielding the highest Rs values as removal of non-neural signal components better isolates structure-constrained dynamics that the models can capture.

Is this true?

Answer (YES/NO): NO